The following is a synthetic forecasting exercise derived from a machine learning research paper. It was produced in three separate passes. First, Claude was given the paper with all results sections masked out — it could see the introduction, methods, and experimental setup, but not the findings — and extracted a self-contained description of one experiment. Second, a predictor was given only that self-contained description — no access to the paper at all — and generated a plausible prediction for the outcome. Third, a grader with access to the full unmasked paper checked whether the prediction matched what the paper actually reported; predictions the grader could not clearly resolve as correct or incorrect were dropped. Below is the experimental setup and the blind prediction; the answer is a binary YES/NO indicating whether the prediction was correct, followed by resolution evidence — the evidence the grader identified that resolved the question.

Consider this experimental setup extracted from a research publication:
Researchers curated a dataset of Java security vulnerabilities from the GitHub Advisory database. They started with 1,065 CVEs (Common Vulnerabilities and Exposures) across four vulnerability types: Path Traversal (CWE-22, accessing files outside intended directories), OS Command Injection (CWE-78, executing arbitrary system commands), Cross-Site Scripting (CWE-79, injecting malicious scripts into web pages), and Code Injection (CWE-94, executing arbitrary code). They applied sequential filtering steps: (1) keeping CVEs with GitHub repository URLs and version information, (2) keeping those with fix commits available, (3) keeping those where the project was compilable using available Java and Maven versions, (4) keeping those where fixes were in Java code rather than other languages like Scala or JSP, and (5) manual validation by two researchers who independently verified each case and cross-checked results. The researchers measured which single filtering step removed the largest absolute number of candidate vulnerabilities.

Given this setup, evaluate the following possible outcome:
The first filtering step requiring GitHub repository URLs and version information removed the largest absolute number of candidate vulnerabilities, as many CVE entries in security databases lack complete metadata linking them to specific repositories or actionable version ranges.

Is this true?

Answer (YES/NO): YES